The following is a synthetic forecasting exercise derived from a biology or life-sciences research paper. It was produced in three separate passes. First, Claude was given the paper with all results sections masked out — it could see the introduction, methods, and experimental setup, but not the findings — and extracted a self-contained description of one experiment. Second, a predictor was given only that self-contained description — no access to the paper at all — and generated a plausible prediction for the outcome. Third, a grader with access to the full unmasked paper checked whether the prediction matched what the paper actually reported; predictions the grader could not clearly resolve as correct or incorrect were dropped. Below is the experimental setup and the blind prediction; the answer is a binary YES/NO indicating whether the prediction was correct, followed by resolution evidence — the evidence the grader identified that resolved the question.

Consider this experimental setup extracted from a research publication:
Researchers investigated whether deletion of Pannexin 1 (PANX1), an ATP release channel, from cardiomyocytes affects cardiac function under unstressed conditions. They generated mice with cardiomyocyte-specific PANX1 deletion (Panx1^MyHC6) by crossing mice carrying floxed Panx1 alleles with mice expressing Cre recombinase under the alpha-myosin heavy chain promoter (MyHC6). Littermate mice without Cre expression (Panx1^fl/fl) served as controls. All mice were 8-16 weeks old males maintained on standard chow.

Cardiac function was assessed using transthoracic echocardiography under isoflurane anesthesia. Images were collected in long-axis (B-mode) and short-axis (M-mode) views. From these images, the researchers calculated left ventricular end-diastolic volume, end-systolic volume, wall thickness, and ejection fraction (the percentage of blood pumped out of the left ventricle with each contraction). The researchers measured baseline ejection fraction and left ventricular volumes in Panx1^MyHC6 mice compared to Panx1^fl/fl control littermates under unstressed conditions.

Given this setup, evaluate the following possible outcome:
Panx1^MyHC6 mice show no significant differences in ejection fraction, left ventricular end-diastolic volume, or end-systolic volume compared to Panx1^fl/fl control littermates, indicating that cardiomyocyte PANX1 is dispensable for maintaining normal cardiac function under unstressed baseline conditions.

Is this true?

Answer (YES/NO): YES